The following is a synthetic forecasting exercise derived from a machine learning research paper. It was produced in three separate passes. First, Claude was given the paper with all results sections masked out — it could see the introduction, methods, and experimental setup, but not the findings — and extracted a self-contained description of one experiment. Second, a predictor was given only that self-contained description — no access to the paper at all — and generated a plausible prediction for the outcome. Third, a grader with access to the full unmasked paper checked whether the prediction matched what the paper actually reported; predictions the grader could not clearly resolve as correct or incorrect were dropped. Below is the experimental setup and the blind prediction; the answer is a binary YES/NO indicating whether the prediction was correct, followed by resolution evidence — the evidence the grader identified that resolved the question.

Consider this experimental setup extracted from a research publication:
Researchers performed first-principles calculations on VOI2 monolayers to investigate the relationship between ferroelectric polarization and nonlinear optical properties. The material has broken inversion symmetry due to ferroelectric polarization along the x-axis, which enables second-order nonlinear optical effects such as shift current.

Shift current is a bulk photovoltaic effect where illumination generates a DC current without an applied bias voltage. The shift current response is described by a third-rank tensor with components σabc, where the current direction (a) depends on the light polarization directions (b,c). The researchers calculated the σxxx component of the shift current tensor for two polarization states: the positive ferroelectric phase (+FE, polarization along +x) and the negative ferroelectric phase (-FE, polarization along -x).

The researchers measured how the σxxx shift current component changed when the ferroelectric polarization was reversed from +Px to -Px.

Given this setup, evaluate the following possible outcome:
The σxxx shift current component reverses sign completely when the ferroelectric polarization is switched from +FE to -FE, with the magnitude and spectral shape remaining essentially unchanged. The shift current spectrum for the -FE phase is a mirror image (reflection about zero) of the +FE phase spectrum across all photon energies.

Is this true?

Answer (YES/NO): YES